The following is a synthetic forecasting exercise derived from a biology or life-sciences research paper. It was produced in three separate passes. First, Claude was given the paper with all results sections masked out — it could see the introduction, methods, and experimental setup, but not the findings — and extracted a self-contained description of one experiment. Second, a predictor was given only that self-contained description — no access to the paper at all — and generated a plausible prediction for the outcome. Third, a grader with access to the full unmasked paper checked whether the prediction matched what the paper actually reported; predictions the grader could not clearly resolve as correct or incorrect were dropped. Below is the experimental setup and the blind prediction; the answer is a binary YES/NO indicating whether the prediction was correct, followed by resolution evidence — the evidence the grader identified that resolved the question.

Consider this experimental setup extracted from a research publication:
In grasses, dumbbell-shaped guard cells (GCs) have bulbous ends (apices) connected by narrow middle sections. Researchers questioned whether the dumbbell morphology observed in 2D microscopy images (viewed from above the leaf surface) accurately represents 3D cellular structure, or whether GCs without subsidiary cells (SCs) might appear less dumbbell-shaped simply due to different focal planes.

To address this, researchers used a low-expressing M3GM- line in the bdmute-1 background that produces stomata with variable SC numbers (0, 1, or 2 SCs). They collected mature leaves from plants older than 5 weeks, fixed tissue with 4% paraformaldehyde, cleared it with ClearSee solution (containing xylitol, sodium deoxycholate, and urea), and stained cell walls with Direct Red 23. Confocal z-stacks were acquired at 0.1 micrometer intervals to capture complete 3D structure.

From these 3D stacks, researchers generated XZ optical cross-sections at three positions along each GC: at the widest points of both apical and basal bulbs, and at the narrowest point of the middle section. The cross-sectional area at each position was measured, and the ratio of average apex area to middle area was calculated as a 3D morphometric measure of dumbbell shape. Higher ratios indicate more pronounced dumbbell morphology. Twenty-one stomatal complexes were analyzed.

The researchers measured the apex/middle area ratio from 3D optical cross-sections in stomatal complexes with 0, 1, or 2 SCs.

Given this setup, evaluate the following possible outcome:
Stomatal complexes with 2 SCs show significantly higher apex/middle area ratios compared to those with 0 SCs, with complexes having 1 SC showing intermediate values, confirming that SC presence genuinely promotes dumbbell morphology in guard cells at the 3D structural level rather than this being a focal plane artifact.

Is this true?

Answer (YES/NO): YES